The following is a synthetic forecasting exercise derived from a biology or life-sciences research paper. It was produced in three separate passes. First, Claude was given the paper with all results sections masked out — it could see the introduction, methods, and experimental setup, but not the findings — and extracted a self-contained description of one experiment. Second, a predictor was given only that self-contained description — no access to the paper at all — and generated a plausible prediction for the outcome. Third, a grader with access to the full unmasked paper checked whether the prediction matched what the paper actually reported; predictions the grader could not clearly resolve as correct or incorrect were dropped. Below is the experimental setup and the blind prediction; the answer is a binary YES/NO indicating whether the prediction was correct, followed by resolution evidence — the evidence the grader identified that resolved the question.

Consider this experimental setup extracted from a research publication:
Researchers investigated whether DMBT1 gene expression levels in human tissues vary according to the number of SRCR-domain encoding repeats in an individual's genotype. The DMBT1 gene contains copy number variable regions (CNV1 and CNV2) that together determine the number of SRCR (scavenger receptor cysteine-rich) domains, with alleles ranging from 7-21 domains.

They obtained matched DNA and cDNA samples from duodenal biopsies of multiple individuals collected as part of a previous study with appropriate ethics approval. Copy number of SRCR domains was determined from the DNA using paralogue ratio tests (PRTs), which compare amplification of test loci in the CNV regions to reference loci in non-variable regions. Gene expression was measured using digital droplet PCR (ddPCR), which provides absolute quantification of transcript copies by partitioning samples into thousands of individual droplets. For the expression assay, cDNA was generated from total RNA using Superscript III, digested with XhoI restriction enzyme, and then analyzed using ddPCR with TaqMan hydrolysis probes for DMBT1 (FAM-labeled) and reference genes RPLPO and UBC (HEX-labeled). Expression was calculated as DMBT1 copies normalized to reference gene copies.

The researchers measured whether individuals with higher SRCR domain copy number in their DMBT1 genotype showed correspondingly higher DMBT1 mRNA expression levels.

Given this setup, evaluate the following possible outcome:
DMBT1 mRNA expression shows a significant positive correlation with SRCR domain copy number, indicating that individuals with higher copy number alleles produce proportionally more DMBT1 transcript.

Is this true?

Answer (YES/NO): NO